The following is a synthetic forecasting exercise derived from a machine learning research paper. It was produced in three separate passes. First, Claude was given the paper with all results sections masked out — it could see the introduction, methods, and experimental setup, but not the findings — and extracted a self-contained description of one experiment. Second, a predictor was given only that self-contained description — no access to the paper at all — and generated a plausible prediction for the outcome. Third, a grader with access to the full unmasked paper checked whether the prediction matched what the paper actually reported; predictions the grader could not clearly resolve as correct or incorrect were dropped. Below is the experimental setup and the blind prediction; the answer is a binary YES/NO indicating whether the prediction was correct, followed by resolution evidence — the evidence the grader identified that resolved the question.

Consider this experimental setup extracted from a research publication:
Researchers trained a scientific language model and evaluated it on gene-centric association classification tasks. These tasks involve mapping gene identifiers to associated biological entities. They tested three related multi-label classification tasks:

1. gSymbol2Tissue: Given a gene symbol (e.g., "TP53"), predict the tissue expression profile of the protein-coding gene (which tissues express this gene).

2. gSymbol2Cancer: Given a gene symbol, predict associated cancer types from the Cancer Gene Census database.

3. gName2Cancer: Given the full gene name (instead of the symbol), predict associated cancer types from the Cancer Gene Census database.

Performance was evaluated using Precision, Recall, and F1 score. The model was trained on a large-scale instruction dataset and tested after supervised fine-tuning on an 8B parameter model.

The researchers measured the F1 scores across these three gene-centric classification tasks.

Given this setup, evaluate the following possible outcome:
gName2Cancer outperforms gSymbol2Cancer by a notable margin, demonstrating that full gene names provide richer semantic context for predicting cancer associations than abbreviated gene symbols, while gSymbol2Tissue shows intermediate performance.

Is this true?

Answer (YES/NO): NO